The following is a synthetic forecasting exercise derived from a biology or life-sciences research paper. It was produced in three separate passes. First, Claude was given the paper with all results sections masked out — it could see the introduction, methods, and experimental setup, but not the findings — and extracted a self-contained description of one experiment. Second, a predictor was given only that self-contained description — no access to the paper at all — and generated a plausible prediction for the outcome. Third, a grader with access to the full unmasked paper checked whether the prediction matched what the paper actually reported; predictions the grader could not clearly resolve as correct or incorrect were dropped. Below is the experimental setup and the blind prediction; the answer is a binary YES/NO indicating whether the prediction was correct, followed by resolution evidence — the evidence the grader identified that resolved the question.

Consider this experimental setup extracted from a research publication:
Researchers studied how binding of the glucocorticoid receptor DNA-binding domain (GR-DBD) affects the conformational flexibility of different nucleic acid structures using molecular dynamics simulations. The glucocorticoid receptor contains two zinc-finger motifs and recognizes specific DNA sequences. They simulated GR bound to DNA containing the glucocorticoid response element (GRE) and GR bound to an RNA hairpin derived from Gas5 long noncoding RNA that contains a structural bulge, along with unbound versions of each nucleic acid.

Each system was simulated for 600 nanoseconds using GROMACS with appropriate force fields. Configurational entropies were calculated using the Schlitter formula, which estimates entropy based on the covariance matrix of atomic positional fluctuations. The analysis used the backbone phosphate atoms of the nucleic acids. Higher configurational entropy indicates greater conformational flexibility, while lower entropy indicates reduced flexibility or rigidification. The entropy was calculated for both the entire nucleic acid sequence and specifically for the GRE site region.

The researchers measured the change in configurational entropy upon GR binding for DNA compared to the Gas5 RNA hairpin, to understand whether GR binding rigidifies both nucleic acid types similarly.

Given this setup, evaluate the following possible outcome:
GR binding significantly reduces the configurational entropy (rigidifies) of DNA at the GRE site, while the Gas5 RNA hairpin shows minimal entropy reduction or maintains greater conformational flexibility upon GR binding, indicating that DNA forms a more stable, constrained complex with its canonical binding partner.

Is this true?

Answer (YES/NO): NO